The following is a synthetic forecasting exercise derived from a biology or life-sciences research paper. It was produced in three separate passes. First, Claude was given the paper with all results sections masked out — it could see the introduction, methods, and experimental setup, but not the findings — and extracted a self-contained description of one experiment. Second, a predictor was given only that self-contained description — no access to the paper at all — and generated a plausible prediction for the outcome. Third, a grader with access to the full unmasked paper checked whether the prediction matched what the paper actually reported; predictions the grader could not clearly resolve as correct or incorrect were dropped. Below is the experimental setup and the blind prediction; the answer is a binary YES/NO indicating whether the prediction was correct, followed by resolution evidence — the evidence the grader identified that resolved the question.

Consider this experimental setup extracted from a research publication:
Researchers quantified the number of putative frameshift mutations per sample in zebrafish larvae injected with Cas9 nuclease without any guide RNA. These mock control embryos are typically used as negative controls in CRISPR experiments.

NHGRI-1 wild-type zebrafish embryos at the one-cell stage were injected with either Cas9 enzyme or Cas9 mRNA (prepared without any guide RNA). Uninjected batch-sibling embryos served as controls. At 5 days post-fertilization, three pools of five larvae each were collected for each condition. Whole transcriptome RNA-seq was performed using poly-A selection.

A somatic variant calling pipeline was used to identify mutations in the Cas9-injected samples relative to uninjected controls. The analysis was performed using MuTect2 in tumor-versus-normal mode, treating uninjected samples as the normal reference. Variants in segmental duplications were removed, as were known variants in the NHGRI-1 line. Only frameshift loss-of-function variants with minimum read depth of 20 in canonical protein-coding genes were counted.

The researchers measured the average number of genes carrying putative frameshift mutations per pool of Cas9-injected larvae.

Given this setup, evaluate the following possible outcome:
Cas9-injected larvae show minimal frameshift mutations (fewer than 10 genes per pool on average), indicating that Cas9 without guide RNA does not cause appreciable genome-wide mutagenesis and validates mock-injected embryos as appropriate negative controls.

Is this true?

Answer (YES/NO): NO